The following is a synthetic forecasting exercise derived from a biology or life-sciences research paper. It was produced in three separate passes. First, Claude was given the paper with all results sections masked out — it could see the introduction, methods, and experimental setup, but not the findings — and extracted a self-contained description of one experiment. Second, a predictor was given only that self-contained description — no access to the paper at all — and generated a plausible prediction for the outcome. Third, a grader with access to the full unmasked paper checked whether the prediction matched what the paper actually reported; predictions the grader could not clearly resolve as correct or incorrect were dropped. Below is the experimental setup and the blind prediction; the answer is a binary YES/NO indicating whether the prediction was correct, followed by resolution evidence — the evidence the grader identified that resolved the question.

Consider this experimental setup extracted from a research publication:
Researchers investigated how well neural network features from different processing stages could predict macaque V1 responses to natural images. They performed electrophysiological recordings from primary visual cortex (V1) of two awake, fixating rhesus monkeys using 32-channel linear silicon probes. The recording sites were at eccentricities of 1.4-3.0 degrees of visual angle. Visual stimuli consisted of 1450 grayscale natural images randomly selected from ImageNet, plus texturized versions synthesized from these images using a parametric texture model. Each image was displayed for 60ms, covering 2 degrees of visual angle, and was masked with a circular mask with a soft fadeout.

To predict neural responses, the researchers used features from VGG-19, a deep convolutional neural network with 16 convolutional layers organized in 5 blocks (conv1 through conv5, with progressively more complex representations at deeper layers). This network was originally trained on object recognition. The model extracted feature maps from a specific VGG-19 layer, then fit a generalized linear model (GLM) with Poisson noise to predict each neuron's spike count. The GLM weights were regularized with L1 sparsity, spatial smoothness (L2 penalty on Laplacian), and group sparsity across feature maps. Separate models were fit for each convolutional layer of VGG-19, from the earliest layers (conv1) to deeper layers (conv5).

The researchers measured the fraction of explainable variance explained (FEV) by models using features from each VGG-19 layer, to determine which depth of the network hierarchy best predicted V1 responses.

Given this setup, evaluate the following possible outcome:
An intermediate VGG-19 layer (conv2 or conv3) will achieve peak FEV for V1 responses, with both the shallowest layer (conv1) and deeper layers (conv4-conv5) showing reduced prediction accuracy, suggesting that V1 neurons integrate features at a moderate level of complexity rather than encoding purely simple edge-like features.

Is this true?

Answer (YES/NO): YES